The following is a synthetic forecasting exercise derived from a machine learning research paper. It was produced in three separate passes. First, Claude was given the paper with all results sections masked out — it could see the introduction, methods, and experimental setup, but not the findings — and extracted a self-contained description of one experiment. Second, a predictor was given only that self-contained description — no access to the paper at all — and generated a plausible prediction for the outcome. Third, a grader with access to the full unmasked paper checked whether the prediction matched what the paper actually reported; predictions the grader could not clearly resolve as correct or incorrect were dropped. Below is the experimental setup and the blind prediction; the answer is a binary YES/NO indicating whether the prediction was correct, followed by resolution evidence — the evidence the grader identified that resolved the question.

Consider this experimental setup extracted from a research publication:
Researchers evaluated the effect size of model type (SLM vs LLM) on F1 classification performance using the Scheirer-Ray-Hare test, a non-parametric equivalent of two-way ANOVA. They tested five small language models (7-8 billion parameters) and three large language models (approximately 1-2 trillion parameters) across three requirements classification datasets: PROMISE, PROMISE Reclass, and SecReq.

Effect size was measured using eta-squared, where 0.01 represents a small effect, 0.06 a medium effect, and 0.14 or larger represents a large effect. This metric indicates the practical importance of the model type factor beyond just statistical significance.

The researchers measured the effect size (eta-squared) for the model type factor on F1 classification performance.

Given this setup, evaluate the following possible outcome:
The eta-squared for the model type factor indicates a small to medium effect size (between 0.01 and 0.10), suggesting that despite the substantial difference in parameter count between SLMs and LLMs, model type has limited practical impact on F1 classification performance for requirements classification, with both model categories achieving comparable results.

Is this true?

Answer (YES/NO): YES